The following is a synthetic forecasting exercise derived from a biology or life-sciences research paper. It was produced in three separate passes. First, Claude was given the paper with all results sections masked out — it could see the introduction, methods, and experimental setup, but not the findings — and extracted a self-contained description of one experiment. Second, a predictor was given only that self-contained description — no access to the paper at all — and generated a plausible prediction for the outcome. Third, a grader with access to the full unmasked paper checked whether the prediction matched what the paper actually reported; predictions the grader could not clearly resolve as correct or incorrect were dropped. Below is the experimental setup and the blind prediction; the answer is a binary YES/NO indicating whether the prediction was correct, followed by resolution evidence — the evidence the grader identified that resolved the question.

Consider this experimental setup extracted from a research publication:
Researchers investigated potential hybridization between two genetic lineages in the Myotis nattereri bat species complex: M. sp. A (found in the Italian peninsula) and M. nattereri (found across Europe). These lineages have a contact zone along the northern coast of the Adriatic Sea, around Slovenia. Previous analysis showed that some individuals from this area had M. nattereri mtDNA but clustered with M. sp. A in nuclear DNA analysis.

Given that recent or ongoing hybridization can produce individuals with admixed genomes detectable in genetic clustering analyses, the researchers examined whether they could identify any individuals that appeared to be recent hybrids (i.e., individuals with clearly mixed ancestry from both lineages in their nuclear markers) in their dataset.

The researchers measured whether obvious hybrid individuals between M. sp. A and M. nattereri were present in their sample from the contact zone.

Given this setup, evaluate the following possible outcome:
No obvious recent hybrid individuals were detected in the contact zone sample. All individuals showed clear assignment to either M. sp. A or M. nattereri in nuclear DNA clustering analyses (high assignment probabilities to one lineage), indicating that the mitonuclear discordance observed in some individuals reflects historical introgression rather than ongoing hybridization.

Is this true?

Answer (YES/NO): YES